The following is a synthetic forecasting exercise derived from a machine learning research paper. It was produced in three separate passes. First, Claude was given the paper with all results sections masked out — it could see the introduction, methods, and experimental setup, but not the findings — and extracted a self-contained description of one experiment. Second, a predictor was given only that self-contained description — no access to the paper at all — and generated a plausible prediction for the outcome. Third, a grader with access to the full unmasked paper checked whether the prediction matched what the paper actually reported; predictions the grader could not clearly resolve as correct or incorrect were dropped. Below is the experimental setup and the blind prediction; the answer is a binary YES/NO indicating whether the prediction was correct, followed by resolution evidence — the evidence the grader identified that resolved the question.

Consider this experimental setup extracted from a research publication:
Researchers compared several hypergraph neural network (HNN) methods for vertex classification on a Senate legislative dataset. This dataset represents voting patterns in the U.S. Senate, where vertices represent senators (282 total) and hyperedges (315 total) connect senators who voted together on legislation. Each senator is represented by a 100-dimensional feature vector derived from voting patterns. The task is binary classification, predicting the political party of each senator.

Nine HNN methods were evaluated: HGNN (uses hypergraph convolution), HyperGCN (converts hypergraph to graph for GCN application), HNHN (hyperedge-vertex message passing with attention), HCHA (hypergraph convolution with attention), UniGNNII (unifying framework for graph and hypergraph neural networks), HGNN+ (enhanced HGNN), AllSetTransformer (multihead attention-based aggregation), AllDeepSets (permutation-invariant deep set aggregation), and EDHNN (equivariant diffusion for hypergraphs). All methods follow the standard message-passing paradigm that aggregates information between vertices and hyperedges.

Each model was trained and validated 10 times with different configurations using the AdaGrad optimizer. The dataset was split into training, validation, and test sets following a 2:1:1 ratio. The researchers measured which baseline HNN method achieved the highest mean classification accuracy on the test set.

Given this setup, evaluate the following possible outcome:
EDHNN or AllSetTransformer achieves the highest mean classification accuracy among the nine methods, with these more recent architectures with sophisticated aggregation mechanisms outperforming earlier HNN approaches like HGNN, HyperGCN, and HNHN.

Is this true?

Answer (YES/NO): YES